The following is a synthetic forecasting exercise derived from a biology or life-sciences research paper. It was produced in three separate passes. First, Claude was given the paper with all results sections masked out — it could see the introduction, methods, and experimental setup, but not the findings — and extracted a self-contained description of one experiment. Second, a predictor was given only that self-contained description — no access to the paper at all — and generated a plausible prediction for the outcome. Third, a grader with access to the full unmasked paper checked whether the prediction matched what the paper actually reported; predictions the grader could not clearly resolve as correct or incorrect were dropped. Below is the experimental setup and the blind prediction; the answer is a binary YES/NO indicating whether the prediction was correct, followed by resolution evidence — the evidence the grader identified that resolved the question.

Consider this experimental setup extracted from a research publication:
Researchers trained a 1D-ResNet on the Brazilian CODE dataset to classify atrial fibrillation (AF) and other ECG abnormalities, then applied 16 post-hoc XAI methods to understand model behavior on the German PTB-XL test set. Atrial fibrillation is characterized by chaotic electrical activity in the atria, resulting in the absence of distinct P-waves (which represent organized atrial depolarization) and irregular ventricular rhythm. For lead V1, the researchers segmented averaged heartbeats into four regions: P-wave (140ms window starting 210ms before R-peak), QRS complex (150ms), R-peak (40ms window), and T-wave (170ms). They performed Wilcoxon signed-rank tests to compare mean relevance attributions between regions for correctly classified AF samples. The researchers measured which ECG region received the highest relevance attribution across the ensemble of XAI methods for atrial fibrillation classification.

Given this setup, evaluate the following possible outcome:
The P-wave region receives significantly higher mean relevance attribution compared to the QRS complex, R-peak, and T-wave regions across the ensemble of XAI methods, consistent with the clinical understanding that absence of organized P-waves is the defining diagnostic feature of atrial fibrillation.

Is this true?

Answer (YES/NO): YES